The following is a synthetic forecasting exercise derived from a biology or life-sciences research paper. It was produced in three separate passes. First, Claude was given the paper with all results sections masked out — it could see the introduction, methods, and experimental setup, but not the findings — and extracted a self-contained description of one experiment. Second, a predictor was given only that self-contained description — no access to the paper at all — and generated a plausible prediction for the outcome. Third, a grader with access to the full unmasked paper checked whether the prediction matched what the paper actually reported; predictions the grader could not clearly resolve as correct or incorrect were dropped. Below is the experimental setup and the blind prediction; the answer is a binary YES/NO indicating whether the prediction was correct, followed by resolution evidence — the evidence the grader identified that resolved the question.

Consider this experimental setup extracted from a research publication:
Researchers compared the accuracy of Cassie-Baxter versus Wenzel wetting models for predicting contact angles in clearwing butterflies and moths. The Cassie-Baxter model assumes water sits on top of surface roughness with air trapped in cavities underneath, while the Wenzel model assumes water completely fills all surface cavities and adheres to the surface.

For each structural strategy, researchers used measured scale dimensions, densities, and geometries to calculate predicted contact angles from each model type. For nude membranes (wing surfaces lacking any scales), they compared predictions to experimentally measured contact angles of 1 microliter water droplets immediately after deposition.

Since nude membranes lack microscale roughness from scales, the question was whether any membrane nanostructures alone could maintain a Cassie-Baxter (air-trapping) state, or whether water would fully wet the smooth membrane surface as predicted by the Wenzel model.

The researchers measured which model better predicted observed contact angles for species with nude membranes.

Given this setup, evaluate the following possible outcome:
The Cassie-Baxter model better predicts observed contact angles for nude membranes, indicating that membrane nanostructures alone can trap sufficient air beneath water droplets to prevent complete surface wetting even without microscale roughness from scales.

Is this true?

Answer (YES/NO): NO